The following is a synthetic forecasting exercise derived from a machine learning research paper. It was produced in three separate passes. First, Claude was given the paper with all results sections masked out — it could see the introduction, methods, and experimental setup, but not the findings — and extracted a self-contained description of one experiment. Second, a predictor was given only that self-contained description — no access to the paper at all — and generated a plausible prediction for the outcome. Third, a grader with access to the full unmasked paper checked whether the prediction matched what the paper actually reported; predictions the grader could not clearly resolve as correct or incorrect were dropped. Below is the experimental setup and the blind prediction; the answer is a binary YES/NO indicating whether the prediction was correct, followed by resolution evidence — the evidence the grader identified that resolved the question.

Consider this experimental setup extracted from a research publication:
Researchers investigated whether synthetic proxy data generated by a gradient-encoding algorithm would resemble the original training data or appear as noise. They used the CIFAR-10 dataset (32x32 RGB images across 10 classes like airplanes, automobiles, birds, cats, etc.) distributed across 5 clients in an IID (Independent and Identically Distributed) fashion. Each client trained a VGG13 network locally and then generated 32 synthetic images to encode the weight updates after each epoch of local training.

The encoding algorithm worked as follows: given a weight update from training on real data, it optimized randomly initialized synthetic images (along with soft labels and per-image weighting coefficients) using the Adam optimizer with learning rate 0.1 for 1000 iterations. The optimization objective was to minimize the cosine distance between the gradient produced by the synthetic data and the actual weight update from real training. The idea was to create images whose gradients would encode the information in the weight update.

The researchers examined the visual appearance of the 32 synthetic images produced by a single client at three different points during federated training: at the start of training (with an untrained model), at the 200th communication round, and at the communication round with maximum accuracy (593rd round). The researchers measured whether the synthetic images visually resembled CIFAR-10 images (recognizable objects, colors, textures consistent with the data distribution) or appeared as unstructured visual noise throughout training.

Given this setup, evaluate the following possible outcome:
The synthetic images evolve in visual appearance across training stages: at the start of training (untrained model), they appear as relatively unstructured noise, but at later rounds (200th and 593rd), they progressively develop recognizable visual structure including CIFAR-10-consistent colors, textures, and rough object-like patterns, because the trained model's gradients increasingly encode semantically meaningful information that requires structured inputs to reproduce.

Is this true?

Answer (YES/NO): NO